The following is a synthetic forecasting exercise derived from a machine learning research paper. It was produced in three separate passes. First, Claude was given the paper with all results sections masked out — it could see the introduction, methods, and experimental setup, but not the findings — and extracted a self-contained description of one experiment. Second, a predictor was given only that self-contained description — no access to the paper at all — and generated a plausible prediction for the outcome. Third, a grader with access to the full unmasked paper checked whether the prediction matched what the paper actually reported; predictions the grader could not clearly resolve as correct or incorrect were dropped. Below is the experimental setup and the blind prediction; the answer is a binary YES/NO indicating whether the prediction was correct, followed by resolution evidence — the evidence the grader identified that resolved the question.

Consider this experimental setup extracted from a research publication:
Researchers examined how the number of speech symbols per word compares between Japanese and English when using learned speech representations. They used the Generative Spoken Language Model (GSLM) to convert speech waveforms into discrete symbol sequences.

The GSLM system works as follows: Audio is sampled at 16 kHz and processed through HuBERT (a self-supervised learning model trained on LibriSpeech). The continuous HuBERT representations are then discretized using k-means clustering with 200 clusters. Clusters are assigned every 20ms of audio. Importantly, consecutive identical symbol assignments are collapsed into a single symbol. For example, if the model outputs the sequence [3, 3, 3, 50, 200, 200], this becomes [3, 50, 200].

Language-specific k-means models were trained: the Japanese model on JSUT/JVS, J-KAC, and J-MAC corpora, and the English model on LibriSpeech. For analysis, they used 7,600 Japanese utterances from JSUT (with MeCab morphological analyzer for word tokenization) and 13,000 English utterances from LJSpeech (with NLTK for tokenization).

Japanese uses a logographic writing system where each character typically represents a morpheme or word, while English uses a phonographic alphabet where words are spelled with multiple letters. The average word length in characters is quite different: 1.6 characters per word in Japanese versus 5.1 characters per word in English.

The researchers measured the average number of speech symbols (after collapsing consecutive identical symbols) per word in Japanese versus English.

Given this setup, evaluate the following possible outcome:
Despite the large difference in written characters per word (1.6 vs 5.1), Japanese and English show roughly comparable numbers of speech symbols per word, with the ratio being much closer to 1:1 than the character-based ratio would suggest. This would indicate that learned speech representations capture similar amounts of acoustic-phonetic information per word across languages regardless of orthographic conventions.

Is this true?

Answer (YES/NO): YES